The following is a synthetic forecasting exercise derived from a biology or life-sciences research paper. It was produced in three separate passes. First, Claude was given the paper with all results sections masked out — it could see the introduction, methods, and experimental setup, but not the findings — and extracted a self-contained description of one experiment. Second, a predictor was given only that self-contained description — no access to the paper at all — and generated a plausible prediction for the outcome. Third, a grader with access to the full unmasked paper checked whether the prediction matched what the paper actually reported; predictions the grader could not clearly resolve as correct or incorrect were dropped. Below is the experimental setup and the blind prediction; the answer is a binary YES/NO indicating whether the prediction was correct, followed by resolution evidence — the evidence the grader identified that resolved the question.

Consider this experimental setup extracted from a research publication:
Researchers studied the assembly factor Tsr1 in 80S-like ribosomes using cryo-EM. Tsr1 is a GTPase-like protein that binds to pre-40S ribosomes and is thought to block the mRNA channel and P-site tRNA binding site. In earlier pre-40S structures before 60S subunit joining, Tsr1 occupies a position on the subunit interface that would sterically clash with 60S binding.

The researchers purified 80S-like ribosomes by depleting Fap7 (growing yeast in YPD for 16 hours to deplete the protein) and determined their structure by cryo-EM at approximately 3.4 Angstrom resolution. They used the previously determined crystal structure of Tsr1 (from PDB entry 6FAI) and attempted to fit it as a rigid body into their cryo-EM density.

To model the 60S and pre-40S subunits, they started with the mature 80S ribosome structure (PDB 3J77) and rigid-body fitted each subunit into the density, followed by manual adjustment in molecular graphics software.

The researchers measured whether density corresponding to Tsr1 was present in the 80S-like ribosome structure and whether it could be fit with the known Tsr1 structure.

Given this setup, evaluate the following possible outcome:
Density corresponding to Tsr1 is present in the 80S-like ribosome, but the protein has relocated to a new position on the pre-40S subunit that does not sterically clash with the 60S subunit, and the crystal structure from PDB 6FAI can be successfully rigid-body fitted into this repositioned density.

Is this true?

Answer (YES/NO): YES